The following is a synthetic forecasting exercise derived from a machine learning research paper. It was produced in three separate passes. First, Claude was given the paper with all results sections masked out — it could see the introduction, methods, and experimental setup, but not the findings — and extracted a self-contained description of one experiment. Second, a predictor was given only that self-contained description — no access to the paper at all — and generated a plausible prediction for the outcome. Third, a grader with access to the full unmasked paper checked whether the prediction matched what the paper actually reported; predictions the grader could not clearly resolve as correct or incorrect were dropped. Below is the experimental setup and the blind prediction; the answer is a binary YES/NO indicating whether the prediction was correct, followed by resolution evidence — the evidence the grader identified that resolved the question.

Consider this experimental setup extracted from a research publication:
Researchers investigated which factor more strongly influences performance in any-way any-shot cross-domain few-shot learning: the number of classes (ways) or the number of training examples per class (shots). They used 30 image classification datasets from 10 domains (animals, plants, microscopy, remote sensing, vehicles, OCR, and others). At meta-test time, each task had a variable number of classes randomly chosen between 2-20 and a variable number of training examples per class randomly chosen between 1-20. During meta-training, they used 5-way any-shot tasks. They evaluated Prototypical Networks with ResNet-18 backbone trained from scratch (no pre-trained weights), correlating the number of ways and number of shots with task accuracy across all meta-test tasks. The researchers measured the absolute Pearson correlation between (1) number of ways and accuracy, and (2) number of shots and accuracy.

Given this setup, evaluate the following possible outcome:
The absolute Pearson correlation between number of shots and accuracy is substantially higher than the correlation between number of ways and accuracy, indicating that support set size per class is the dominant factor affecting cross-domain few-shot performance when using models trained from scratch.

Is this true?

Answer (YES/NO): NO